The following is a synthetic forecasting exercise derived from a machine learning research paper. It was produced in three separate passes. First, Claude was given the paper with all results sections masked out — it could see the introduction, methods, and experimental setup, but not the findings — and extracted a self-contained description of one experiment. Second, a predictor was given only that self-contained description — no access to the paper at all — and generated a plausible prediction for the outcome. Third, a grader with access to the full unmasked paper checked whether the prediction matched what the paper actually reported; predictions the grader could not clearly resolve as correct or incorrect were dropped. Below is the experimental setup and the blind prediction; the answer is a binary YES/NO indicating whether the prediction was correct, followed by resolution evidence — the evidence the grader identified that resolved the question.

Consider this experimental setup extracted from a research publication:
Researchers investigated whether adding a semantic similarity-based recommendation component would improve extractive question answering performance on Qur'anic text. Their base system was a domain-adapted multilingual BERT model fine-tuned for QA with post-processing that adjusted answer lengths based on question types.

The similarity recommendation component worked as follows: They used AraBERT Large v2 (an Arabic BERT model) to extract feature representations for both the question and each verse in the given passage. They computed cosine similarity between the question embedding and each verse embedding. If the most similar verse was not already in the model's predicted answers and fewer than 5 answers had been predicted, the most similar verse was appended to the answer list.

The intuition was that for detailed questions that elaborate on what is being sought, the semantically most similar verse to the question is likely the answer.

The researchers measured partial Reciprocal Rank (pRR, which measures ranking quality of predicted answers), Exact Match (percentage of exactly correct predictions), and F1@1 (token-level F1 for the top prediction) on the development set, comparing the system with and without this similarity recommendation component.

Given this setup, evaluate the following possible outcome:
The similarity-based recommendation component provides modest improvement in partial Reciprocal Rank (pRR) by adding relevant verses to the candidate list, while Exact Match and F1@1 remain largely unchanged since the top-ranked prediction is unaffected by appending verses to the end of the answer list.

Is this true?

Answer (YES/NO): YES